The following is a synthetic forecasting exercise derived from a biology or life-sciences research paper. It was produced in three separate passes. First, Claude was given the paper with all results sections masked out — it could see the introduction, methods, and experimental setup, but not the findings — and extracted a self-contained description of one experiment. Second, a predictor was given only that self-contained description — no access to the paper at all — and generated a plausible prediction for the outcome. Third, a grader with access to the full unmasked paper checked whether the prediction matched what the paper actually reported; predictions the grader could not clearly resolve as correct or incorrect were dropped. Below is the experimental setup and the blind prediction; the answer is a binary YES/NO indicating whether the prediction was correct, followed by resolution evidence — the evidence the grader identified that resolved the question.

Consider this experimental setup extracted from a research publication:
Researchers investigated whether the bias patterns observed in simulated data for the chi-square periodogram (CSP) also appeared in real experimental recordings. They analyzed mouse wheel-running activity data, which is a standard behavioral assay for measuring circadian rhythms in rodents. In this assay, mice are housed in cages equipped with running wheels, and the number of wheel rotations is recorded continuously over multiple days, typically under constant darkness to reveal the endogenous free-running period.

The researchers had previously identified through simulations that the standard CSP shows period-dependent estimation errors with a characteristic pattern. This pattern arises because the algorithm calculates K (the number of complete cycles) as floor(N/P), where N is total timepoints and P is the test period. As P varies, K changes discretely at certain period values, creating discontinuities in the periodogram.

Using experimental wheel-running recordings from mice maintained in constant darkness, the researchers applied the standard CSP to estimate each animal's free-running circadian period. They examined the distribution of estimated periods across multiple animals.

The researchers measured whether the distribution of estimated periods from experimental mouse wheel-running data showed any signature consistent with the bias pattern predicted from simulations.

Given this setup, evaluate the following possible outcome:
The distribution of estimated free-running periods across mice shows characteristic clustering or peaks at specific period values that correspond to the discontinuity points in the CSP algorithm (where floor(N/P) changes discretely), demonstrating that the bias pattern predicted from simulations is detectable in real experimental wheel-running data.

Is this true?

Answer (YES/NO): YES